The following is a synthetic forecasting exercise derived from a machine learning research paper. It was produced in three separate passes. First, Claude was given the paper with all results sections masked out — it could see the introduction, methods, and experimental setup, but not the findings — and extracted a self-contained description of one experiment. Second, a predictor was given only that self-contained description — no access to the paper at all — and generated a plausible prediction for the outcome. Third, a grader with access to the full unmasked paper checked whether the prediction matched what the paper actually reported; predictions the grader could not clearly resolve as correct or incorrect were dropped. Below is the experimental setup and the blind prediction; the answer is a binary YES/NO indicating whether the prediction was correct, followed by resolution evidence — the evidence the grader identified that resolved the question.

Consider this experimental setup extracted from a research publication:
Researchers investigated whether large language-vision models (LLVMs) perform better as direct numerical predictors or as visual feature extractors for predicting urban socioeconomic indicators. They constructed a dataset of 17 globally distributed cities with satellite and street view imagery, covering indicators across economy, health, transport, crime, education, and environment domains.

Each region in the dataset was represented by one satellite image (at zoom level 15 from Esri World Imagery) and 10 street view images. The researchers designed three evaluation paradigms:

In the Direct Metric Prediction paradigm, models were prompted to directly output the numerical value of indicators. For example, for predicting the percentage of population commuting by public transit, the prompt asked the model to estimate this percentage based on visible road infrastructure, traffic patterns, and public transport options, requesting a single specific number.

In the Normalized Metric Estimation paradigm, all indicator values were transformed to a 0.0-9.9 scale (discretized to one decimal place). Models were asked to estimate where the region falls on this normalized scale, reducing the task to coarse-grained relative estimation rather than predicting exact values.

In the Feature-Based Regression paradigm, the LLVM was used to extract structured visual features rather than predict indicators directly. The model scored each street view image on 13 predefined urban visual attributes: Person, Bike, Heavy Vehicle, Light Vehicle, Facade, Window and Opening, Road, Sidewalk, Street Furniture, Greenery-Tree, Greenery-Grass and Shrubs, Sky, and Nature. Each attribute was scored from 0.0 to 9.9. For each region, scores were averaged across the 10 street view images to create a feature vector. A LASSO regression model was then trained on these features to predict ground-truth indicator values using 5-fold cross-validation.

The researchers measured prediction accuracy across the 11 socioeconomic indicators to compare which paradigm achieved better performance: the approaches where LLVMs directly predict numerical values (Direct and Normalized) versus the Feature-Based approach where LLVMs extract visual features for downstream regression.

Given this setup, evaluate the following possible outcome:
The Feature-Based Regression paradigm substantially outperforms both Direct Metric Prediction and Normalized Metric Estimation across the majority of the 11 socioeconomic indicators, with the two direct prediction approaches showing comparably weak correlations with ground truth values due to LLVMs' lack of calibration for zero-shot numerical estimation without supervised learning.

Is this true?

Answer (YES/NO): YES